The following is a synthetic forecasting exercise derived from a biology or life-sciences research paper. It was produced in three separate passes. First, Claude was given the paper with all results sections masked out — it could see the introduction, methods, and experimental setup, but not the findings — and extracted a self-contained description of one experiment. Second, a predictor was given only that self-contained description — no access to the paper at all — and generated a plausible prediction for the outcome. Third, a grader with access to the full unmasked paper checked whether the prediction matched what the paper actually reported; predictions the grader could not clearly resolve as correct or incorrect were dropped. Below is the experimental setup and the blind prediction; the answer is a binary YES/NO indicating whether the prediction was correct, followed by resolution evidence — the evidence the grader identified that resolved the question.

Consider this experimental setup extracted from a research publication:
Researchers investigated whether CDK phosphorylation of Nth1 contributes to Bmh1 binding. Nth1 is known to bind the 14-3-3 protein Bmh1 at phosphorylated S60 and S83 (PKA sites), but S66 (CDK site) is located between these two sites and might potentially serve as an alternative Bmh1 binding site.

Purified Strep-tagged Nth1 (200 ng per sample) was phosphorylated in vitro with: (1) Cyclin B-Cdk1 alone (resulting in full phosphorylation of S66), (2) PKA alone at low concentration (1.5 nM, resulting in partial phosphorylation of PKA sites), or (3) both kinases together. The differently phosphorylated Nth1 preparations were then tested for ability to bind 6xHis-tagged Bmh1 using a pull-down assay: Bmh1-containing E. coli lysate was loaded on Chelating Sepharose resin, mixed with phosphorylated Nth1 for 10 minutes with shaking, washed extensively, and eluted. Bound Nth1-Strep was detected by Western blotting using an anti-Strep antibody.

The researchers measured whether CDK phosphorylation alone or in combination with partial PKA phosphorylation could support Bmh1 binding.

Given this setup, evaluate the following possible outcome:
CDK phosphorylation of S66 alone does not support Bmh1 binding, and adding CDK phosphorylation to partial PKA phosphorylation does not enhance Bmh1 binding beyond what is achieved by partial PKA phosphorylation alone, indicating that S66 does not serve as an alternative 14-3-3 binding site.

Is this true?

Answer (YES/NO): NO